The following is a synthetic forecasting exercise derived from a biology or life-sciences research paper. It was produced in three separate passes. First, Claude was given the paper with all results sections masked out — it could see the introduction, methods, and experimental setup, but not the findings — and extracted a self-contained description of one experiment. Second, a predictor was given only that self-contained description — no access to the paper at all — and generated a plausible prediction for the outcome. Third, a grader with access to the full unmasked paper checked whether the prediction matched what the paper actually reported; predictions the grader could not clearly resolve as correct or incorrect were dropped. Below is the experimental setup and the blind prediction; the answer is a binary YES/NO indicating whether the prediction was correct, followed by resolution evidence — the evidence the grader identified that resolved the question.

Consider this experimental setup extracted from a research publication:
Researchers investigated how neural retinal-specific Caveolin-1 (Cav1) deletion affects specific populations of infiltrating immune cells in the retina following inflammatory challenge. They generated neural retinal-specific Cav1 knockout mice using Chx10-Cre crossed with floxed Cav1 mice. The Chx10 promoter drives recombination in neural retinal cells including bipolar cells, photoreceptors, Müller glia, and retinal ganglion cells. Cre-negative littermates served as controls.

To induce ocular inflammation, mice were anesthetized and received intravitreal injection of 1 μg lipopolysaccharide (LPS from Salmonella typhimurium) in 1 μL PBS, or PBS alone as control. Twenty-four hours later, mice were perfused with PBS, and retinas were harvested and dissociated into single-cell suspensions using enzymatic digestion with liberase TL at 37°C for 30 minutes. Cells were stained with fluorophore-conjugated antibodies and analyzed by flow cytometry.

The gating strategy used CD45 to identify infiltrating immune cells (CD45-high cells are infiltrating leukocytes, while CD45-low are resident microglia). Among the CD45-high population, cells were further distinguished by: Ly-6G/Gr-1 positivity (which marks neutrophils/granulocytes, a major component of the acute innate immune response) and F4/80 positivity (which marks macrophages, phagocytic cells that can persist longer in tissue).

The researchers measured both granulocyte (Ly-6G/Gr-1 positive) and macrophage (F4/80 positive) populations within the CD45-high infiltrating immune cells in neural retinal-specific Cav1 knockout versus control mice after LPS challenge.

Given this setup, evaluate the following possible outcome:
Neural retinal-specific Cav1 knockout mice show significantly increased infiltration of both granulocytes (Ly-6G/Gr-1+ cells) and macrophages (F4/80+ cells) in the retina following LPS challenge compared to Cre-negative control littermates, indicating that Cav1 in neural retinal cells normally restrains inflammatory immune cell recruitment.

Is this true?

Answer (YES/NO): NO